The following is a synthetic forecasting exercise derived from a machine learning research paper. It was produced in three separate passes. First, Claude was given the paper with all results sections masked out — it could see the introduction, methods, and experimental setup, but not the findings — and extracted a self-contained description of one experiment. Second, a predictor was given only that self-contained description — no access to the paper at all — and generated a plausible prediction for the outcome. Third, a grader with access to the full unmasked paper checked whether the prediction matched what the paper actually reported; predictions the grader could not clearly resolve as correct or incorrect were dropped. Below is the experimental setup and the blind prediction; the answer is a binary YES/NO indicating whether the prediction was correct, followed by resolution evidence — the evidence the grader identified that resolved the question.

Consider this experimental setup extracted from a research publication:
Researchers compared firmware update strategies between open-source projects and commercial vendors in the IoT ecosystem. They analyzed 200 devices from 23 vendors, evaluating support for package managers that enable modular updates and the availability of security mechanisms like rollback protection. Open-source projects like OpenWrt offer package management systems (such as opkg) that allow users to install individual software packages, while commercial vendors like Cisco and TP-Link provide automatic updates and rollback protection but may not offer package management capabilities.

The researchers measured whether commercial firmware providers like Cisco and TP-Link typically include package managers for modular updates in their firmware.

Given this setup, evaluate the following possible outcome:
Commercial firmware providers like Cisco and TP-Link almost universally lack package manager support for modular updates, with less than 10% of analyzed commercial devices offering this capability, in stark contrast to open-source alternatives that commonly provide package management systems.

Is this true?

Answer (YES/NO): YES